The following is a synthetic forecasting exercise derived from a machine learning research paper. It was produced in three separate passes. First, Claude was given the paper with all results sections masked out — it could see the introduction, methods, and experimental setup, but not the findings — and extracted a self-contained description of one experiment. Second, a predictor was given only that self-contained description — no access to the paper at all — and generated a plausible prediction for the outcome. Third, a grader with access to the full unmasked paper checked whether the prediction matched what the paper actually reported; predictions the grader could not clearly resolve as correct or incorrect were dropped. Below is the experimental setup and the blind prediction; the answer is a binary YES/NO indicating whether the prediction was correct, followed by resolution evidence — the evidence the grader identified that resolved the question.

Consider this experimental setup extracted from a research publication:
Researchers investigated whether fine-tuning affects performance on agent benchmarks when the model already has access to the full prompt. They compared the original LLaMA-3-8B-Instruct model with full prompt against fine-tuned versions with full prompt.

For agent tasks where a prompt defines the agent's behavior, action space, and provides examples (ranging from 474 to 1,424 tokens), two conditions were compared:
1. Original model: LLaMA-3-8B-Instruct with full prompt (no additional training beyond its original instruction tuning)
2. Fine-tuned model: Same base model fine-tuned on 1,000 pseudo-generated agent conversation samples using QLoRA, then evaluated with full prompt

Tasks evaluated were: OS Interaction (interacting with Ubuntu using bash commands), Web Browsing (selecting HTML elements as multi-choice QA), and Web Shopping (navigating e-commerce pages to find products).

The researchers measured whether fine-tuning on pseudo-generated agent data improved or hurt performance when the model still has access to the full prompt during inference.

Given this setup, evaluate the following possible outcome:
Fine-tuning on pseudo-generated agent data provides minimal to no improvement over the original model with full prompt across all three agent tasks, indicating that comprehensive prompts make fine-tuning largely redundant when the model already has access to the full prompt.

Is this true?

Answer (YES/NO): NO